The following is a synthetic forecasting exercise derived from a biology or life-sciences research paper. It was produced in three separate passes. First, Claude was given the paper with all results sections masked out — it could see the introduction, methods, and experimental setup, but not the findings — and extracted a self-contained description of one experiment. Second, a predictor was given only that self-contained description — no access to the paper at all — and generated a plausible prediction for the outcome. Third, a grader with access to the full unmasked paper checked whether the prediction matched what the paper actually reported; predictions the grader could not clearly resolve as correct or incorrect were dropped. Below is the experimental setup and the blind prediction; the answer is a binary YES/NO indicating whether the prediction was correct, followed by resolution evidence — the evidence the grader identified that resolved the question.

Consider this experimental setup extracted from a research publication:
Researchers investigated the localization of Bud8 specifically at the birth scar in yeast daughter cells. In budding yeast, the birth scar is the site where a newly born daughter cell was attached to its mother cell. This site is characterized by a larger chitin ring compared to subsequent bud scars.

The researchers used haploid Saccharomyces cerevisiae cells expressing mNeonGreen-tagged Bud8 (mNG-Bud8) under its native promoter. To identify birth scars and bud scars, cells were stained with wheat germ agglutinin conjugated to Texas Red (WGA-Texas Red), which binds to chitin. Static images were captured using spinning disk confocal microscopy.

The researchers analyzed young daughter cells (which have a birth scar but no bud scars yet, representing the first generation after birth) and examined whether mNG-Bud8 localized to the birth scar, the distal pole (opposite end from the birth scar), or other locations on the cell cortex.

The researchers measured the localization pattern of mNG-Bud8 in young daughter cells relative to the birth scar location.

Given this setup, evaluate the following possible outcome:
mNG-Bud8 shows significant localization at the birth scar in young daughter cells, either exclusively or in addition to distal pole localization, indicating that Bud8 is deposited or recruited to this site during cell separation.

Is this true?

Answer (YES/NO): YES